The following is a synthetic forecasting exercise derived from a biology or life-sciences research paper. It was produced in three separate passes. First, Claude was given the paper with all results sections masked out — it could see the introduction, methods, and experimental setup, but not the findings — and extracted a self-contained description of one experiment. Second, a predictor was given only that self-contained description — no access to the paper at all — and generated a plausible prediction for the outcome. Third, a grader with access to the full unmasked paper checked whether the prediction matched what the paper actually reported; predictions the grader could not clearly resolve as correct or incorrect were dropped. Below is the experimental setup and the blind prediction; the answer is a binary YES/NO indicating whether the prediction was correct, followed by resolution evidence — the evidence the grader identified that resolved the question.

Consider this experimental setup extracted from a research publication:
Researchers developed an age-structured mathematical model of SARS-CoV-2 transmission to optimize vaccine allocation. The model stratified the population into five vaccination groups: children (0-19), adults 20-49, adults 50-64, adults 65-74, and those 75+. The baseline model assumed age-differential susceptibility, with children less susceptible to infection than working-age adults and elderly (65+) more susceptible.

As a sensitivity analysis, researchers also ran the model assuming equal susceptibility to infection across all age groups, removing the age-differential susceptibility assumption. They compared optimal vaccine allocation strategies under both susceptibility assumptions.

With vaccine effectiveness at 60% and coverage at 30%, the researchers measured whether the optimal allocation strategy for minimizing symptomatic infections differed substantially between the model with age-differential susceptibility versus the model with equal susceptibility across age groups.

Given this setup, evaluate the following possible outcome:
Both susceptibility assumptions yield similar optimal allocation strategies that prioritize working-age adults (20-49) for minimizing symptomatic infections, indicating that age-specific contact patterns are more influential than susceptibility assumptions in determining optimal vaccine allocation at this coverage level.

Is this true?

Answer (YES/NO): YES